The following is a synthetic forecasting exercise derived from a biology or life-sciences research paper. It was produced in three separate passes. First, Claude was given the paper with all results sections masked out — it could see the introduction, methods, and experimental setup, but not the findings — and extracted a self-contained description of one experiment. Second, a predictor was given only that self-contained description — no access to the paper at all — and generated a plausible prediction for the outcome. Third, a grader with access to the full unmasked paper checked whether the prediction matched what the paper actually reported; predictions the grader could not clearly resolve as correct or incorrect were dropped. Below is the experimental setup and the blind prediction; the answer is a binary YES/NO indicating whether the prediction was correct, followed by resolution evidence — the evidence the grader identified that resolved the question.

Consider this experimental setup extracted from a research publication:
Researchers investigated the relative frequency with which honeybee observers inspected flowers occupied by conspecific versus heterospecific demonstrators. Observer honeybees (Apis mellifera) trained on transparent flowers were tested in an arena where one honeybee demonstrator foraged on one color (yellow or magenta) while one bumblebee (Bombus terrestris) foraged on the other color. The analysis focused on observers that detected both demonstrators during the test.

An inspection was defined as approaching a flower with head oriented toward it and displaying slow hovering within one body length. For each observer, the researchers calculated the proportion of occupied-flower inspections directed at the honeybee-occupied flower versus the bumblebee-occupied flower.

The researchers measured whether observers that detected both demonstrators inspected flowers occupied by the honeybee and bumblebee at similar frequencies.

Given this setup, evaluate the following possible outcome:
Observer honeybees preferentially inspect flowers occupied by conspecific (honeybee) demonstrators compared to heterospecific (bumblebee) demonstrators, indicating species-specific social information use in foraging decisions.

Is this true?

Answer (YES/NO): NO